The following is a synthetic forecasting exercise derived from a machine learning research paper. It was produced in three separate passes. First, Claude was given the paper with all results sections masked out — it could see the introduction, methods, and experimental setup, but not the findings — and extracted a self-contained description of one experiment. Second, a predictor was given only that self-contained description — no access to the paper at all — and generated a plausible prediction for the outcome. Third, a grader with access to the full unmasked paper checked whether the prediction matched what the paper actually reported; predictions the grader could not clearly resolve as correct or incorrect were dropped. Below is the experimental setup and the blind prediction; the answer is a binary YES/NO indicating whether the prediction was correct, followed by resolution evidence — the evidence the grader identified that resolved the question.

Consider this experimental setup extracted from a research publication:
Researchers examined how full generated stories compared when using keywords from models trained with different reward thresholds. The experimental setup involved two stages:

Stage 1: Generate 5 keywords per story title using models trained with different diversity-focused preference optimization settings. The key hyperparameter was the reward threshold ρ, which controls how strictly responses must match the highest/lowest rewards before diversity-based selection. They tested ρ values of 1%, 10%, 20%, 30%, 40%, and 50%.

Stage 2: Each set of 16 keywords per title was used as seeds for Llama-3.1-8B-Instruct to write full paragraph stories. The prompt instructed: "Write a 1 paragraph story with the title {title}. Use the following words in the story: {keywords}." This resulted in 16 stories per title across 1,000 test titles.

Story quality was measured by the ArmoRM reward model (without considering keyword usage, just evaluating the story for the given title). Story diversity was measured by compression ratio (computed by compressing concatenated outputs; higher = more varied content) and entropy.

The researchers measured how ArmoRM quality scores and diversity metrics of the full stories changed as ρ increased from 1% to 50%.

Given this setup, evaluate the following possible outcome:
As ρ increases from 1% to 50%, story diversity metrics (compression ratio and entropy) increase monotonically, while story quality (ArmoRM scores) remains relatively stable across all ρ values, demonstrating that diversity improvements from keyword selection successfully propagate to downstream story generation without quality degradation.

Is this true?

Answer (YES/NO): NO